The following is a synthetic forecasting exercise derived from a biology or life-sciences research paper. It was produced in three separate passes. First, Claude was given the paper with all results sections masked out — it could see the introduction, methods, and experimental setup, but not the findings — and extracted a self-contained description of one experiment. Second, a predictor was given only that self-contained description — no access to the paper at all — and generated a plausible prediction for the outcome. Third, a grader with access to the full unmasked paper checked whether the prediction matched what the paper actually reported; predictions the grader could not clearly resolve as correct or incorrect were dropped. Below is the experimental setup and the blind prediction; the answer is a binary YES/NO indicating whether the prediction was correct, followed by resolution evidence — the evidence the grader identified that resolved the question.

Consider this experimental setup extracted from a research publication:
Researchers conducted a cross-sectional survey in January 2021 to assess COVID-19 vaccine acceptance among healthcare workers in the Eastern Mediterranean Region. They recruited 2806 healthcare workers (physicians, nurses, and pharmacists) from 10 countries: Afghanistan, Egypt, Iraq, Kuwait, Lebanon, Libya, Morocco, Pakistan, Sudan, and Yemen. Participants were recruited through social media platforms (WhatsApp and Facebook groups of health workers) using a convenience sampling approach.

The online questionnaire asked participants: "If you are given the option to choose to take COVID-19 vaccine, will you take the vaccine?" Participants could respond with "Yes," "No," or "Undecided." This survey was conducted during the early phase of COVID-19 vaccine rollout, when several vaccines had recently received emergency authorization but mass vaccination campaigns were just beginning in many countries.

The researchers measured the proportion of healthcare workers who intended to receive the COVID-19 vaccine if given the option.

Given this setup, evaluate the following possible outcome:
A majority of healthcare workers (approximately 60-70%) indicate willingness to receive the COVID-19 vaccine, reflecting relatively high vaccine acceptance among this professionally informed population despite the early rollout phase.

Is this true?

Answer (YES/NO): NO